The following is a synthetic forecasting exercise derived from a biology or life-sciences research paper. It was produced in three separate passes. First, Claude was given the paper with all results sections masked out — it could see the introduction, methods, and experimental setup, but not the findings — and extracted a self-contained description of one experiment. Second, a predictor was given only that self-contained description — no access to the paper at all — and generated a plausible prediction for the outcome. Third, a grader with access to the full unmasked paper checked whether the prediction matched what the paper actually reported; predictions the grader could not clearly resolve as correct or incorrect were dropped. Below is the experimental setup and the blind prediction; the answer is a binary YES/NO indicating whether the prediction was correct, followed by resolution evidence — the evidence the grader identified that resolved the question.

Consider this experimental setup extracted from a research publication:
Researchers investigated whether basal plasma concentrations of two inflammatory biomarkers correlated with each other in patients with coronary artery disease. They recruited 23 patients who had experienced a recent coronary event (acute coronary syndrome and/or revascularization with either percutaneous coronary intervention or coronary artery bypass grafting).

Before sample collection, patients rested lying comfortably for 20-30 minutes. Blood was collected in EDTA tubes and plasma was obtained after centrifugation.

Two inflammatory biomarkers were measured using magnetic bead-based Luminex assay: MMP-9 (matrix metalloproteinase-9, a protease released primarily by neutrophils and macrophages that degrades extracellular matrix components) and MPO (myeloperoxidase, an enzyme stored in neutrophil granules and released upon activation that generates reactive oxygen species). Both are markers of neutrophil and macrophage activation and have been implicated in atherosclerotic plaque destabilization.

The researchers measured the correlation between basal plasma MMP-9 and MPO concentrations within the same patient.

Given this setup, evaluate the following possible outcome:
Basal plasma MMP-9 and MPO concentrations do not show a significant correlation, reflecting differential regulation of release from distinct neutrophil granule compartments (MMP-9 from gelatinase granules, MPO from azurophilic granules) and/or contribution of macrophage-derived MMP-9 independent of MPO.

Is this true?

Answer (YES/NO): NO